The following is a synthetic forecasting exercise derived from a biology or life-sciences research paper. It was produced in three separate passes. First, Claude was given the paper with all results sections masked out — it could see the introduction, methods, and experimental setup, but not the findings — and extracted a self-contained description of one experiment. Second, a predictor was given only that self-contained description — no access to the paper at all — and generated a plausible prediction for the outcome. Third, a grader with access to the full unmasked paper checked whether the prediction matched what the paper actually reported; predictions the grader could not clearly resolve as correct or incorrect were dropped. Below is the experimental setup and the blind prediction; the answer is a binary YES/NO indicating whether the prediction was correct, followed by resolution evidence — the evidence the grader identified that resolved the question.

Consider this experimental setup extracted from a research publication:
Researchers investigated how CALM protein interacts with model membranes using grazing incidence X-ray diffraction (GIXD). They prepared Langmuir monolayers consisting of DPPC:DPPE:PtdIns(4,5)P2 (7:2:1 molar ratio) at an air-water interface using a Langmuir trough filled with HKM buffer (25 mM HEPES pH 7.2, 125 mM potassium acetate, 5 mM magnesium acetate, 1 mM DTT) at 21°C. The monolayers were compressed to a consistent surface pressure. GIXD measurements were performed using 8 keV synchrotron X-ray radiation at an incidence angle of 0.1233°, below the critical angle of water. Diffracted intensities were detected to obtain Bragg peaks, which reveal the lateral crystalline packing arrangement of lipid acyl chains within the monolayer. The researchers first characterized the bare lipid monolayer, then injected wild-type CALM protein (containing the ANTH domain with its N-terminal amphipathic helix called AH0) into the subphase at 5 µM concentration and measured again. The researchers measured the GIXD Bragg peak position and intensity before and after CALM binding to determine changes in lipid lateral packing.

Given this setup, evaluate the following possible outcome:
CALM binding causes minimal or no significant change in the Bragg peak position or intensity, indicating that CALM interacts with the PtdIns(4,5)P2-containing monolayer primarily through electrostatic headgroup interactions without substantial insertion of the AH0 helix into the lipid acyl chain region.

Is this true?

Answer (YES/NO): NO